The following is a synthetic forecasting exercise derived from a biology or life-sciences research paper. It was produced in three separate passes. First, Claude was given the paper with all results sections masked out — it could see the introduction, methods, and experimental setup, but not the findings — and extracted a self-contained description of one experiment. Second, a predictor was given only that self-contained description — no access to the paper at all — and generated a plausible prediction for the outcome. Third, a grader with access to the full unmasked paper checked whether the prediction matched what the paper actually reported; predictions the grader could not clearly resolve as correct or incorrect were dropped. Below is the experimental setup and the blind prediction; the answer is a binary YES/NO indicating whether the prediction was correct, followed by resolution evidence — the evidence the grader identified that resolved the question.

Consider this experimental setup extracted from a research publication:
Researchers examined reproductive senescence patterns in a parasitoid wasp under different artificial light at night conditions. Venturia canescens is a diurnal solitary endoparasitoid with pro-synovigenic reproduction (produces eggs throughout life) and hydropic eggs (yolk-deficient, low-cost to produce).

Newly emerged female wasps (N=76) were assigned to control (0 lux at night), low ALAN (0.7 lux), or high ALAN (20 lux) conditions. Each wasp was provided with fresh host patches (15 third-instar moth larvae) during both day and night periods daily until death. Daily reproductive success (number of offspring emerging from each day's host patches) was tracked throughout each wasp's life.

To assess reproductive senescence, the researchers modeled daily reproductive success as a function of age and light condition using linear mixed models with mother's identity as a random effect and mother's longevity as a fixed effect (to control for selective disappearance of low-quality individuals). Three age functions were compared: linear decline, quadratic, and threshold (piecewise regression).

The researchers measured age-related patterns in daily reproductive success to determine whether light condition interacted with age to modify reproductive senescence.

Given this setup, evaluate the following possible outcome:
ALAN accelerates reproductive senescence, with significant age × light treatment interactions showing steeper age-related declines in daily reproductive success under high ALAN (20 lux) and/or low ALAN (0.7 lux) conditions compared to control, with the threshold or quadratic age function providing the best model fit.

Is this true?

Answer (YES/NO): NO